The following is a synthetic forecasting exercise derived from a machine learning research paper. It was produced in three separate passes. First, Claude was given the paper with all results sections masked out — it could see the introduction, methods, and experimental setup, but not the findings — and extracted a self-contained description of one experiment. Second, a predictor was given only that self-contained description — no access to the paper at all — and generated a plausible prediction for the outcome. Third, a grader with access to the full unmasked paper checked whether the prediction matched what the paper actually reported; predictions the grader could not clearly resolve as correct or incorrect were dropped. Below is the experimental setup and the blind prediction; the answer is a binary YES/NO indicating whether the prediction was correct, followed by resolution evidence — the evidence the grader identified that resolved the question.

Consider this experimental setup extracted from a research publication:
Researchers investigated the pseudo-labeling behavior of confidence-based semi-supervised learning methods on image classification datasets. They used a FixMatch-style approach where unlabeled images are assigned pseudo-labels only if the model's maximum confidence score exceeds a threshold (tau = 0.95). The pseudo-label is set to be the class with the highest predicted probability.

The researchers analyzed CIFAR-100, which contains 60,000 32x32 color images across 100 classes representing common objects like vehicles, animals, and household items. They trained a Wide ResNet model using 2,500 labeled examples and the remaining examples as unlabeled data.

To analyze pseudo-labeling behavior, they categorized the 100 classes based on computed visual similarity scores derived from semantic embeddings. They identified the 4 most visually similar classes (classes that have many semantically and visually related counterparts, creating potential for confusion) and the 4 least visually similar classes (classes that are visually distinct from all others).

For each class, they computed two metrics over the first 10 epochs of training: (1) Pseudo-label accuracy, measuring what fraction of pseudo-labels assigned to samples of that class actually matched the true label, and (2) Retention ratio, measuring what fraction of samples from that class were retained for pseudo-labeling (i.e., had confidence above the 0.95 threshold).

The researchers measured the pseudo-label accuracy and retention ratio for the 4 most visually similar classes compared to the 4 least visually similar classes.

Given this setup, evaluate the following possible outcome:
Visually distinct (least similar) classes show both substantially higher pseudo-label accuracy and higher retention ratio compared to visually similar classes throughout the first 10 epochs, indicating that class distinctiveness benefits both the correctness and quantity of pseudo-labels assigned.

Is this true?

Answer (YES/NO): YES